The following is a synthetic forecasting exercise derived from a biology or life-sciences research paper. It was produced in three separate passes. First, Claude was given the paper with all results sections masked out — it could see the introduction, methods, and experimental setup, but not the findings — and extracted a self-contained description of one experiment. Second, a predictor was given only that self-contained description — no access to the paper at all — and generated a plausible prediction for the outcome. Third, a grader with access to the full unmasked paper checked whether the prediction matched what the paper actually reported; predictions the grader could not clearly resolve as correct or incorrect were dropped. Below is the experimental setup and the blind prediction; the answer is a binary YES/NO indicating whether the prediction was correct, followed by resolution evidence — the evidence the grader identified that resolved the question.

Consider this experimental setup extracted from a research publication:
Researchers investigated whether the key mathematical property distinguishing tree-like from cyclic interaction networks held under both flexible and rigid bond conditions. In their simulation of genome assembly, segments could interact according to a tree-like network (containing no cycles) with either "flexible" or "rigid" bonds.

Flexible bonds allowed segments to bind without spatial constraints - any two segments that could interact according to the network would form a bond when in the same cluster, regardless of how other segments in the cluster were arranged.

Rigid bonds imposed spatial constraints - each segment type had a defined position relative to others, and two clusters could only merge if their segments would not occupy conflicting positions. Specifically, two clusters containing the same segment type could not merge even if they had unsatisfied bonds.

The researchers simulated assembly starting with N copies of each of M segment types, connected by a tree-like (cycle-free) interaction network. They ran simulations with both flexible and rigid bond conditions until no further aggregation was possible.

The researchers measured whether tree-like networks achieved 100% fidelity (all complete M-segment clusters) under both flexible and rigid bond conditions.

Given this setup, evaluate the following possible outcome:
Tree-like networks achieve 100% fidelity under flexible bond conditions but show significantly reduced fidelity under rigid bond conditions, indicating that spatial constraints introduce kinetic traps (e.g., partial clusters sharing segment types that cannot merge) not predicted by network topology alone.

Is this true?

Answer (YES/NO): NO